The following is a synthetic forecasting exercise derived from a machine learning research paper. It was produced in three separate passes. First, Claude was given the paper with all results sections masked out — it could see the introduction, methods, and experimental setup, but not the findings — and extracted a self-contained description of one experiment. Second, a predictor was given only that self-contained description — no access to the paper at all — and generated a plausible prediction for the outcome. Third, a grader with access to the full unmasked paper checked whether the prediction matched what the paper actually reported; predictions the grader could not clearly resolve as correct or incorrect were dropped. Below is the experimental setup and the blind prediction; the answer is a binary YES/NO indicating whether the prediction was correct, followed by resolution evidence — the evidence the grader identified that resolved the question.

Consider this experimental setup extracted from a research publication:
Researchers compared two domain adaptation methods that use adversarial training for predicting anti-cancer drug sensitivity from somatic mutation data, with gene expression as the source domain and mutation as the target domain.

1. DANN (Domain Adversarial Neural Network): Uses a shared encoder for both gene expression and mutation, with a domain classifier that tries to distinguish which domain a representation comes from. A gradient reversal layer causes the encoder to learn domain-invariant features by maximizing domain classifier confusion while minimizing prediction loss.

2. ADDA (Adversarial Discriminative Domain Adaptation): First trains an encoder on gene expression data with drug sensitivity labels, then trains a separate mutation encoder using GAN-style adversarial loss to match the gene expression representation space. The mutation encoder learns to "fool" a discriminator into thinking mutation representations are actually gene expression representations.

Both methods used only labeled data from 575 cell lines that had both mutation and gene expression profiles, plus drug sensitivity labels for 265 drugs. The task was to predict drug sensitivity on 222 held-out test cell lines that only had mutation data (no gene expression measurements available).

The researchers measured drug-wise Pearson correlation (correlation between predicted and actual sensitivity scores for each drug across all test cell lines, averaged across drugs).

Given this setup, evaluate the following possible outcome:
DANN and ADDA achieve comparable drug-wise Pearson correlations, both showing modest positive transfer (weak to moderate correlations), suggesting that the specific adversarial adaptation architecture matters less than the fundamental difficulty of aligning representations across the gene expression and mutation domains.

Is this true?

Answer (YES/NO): YES